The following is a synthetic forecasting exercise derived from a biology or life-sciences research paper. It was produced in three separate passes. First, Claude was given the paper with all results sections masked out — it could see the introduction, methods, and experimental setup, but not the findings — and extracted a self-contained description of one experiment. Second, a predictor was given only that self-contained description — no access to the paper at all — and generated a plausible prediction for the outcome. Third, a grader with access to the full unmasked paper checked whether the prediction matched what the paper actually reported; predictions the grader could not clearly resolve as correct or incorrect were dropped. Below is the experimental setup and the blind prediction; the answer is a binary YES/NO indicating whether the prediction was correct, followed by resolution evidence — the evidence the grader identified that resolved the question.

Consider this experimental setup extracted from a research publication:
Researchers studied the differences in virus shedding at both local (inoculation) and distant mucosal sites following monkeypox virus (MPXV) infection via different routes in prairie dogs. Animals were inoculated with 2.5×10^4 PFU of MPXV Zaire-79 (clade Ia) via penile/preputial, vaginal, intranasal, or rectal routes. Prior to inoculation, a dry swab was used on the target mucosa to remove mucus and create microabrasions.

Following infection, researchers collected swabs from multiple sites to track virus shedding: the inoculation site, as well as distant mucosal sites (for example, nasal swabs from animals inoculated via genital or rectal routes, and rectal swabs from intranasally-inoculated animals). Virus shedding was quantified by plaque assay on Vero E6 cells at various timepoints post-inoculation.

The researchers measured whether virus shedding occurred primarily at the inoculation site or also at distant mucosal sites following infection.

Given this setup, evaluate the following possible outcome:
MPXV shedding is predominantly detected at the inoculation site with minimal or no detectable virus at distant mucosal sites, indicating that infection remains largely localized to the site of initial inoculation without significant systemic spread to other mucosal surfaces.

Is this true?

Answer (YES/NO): NO